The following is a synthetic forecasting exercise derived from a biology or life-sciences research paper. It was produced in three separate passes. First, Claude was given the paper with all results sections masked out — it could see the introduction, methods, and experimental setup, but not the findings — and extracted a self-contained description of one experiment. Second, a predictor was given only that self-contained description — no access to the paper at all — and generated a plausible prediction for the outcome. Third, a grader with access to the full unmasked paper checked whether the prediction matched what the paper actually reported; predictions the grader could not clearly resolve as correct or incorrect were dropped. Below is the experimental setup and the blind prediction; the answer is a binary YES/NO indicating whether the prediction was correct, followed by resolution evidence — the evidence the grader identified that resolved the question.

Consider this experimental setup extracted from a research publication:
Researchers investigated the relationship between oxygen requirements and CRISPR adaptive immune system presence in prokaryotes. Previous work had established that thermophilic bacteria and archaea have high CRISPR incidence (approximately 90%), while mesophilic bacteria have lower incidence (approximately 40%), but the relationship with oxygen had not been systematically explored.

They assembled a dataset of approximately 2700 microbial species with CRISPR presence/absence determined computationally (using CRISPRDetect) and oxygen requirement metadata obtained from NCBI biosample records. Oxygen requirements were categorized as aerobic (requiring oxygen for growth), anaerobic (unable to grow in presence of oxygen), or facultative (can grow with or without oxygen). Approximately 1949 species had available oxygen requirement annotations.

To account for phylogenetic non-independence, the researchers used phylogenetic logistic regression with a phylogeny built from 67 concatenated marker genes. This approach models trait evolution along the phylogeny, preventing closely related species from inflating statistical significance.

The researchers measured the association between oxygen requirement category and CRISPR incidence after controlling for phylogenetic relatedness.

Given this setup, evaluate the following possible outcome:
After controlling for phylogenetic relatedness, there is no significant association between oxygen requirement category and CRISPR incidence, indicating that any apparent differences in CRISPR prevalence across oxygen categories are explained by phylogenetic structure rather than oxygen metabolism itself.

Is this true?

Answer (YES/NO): NO